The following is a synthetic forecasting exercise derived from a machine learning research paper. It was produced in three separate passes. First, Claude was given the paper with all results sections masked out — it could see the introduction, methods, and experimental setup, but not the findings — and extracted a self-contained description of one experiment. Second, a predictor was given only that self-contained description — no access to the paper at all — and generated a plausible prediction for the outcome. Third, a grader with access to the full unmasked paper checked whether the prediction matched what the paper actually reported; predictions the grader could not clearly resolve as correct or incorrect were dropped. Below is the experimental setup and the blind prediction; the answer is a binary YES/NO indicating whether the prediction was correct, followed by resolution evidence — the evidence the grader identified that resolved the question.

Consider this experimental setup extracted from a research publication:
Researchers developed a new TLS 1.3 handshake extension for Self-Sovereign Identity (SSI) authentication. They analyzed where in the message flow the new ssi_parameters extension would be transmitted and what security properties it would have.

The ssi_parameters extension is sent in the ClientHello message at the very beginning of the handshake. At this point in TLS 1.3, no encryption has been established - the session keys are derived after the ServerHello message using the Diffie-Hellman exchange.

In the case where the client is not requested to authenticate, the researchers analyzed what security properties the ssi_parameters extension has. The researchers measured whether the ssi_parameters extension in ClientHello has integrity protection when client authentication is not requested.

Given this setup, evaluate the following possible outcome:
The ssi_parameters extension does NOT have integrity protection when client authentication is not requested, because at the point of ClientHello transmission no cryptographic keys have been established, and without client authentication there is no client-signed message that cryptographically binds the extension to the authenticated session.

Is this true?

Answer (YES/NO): NO